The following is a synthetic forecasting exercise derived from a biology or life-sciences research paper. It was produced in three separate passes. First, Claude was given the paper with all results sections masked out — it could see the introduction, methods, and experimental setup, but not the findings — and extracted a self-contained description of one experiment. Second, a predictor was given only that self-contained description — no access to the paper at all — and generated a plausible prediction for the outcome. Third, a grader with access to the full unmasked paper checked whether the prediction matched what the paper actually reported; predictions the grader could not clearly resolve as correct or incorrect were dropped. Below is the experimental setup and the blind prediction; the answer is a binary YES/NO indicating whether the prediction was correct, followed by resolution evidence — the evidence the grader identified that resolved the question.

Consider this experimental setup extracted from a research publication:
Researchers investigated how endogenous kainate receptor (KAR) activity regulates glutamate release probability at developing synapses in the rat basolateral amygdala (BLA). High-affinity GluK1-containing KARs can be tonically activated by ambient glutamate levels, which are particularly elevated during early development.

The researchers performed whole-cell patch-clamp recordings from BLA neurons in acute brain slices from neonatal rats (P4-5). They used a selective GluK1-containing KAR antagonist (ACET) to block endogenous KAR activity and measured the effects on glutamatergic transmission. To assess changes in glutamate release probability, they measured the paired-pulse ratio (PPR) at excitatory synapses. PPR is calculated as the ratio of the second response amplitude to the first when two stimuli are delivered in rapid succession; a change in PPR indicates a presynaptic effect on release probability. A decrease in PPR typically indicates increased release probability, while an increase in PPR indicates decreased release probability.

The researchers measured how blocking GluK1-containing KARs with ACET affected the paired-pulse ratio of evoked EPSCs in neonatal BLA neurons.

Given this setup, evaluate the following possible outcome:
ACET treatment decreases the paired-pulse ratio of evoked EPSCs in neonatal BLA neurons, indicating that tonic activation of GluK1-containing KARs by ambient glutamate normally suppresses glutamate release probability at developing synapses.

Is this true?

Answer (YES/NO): NO